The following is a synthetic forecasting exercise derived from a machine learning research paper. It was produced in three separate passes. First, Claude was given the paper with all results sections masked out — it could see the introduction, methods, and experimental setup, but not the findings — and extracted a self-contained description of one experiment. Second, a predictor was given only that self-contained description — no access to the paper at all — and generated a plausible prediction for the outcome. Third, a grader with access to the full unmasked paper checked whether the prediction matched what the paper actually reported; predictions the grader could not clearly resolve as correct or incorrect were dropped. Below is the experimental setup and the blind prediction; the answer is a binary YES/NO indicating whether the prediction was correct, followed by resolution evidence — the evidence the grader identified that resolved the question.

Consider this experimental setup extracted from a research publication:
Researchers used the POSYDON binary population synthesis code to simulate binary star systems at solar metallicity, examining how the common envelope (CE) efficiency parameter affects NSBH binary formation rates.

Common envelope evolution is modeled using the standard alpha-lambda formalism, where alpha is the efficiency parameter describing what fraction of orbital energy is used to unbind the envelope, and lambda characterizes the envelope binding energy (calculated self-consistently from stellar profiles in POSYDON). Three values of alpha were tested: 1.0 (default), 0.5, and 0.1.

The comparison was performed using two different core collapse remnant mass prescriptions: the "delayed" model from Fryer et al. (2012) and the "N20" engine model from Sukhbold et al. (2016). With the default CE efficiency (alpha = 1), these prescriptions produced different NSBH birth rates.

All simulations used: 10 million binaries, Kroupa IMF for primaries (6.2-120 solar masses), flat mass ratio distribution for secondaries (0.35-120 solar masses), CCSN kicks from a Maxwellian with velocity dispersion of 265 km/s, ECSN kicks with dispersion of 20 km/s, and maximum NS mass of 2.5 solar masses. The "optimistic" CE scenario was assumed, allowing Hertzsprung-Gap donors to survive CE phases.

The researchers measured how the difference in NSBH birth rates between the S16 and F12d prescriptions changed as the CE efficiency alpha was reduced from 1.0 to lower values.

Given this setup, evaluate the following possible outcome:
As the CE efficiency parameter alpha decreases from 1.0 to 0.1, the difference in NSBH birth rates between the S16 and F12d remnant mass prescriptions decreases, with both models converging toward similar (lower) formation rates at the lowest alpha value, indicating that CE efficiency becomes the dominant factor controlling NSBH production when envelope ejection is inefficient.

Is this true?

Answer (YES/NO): NO